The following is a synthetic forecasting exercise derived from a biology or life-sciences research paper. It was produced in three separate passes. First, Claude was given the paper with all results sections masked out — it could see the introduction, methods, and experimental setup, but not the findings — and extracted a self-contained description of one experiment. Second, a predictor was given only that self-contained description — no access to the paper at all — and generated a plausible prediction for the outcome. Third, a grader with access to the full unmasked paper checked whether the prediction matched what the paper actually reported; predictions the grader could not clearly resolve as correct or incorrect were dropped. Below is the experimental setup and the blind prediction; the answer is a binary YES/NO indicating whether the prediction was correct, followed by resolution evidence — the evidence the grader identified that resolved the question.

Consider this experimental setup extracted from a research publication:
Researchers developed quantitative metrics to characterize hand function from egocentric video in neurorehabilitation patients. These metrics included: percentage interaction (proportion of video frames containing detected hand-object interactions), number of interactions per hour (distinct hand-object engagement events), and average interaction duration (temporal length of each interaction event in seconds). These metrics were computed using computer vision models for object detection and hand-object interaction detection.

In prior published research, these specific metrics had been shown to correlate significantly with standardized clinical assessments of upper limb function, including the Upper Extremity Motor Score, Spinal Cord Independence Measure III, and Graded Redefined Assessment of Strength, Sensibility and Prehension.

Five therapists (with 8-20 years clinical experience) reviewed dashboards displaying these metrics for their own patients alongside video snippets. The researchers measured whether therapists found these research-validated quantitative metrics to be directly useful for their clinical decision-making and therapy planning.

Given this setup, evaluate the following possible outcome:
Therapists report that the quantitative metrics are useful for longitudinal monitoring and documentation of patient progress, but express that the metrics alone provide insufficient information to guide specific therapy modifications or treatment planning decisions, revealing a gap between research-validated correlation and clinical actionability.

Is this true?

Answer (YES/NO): NO